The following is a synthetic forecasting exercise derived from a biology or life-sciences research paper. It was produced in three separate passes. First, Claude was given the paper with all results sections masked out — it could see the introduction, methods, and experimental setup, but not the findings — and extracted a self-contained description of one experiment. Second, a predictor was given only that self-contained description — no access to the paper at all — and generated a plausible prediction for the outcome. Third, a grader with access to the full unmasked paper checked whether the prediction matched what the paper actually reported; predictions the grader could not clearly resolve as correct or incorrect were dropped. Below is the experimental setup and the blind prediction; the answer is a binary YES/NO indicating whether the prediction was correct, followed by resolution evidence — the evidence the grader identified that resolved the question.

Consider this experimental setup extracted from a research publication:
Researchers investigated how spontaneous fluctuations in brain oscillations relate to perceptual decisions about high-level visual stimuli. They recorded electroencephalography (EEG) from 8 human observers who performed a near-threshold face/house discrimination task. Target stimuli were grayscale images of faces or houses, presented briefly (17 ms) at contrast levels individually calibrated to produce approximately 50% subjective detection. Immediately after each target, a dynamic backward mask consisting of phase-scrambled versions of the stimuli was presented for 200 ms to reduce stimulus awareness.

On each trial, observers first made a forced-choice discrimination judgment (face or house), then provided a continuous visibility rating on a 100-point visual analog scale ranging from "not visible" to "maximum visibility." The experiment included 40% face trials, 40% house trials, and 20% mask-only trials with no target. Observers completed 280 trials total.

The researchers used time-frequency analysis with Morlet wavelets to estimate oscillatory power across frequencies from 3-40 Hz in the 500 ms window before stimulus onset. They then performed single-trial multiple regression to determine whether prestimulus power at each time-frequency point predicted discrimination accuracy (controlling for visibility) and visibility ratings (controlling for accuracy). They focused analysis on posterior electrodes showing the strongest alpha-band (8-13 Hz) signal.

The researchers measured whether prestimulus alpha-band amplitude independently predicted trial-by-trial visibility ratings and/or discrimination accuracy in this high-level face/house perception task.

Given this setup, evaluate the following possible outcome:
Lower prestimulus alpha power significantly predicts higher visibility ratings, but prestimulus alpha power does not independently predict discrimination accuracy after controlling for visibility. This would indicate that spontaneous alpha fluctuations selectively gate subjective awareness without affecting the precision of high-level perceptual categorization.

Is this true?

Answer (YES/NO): YES